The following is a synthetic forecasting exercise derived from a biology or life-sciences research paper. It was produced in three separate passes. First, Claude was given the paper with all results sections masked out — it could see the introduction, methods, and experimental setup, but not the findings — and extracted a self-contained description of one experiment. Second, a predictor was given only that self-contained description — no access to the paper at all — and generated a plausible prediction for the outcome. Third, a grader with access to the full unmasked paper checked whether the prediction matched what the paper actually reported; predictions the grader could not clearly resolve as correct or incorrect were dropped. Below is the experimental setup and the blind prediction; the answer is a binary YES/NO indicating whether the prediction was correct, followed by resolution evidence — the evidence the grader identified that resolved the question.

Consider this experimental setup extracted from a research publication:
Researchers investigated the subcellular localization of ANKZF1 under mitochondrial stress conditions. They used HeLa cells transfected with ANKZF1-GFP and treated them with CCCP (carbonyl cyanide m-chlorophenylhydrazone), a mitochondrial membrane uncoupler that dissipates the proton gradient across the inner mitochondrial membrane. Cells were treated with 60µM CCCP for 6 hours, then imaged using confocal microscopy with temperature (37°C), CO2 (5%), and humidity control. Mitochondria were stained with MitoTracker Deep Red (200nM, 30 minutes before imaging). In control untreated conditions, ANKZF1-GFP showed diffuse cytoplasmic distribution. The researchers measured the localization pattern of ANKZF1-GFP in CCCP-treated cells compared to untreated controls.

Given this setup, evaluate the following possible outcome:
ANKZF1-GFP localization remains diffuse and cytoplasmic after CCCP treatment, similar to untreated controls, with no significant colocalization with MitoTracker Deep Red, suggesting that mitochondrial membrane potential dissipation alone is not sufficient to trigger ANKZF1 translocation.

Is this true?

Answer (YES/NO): YES